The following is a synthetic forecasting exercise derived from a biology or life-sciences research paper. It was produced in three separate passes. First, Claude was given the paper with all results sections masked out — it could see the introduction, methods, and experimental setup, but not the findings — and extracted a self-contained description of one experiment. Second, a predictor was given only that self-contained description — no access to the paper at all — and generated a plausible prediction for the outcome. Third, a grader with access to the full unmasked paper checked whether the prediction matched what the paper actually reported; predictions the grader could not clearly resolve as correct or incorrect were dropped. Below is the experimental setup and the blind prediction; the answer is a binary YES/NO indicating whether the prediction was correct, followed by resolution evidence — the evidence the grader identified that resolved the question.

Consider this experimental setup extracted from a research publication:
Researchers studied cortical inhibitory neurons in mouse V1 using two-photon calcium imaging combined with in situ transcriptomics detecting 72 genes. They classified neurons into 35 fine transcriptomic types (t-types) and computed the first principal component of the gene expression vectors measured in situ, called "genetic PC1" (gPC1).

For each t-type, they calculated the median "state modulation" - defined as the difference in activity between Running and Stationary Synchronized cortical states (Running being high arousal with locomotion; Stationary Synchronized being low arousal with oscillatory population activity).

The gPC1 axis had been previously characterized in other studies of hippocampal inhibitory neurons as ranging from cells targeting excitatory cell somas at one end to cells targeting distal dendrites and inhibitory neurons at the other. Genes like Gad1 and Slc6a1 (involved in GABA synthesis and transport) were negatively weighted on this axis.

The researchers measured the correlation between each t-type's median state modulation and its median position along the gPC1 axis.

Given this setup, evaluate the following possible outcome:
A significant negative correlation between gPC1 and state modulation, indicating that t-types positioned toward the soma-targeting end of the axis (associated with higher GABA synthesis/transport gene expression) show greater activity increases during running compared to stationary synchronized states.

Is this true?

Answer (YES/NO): NO